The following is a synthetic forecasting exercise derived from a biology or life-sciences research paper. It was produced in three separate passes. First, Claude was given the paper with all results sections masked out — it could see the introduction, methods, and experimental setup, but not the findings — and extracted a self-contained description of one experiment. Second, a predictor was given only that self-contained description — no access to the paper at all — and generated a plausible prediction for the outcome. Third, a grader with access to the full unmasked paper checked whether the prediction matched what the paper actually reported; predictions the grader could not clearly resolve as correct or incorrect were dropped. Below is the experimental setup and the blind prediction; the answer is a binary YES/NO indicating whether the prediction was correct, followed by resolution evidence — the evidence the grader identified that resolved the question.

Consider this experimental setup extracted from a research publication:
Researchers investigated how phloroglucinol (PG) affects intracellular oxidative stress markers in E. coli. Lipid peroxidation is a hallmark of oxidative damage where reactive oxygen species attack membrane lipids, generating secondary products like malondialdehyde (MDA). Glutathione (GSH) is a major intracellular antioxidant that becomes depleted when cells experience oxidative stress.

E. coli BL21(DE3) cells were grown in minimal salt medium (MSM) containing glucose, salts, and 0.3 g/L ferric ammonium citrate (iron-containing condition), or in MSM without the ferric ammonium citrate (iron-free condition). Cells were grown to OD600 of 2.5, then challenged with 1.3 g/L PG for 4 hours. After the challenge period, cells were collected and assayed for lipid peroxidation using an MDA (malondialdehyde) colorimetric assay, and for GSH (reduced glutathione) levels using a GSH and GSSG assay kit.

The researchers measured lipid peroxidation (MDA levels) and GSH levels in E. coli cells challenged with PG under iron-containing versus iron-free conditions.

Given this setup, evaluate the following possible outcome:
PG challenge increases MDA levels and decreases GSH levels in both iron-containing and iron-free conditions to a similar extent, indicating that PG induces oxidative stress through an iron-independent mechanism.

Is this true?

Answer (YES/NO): NO